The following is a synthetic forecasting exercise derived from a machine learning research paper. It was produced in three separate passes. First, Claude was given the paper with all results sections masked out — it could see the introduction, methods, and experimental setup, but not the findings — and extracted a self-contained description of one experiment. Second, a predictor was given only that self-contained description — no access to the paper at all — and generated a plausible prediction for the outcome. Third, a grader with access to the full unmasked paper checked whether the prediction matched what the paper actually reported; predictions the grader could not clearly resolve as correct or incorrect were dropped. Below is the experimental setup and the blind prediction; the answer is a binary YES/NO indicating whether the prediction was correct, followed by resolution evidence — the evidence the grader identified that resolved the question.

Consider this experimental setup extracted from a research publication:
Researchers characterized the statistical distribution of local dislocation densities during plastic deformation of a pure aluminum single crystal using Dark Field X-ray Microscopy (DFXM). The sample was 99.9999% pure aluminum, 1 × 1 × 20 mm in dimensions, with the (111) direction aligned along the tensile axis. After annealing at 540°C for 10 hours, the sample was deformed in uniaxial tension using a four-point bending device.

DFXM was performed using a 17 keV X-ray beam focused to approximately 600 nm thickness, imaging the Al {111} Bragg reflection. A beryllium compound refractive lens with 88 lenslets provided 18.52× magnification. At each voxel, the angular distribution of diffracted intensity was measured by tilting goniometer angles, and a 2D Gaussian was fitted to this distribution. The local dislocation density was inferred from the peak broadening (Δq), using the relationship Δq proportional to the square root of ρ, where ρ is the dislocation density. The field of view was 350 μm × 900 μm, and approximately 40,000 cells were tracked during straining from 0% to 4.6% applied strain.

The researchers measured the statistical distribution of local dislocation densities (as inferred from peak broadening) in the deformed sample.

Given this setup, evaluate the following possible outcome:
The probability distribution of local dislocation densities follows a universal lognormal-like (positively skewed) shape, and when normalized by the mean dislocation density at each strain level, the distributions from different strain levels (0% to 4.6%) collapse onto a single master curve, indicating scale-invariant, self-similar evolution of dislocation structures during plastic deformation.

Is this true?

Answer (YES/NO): NO